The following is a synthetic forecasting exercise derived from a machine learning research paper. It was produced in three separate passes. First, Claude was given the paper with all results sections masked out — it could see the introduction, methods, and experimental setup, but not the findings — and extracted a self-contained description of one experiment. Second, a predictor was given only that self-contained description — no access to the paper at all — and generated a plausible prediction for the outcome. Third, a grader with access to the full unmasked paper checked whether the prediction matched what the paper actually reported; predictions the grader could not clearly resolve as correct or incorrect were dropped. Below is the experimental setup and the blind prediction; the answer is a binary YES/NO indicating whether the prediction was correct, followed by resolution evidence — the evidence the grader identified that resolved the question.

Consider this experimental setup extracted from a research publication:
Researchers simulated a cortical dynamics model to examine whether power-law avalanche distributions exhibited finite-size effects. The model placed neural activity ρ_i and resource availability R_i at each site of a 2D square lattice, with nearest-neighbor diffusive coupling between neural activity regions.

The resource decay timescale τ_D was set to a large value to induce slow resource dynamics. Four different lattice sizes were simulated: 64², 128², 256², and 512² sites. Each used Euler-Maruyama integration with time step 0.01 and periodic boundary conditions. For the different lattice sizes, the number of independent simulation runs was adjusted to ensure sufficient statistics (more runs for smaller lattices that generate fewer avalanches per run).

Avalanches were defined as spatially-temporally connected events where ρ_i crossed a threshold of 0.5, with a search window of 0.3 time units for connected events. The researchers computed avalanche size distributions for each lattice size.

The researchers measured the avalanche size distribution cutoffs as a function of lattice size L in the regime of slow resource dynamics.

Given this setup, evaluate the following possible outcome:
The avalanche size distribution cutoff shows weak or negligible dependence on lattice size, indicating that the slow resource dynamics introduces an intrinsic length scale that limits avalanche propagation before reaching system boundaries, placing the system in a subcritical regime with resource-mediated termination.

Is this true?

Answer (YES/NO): NO